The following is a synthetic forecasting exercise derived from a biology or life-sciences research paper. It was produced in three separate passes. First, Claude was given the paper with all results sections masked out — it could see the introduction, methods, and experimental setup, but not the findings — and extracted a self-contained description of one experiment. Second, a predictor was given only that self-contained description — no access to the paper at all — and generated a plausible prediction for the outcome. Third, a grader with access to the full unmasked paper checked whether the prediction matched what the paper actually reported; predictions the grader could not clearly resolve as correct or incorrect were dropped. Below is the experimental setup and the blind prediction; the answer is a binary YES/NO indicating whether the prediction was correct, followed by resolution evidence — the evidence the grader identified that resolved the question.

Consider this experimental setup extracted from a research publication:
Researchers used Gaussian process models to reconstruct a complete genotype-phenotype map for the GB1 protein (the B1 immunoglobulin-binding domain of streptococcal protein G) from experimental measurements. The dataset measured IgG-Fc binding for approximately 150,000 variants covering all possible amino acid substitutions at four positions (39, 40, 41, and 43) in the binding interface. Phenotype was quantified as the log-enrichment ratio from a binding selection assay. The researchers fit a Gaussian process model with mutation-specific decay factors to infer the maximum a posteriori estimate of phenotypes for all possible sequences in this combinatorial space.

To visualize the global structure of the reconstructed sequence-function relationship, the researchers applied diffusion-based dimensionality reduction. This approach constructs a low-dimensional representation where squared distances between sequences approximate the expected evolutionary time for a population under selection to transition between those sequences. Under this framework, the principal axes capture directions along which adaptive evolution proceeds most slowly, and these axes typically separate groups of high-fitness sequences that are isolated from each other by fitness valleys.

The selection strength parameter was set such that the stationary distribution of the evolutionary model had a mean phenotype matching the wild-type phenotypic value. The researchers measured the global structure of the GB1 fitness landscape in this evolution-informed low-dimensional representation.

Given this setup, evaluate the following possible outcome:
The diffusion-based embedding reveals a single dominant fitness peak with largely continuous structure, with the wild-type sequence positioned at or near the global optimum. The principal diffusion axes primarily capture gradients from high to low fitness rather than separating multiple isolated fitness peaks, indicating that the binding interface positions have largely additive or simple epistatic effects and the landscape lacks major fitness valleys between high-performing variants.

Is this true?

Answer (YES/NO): NO